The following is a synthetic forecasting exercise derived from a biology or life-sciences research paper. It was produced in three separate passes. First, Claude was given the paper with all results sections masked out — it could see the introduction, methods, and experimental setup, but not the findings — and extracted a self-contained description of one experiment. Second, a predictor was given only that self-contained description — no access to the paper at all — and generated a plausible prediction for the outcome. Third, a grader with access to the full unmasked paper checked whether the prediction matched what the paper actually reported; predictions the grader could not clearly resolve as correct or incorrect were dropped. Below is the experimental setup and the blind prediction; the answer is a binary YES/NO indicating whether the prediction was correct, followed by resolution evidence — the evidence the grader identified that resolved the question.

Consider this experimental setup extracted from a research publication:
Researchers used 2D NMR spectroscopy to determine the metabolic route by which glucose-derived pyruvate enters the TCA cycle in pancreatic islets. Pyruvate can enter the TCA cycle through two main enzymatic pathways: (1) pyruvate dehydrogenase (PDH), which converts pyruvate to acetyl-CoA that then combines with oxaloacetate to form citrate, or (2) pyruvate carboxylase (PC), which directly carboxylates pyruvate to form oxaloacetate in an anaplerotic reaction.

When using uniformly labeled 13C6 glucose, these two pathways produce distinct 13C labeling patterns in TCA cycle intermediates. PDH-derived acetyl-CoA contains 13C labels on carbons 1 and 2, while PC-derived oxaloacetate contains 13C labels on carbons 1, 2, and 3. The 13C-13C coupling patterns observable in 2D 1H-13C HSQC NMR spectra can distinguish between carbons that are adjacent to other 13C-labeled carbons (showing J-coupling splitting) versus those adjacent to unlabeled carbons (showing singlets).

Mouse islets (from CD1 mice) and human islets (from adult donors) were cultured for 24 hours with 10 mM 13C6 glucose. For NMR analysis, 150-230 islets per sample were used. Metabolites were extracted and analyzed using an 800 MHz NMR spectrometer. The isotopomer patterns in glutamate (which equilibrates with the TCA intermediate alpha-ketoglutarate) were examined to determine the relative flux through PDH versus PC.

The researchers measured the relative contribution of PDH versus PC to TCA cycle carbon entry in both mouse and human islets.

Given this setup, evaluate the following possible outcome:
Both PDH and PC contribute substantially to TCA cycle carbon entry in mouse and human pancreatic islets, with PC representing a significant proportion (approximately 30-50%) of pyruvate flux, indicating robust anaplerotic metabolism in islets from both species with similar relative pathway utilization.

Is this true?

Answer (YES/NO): NO